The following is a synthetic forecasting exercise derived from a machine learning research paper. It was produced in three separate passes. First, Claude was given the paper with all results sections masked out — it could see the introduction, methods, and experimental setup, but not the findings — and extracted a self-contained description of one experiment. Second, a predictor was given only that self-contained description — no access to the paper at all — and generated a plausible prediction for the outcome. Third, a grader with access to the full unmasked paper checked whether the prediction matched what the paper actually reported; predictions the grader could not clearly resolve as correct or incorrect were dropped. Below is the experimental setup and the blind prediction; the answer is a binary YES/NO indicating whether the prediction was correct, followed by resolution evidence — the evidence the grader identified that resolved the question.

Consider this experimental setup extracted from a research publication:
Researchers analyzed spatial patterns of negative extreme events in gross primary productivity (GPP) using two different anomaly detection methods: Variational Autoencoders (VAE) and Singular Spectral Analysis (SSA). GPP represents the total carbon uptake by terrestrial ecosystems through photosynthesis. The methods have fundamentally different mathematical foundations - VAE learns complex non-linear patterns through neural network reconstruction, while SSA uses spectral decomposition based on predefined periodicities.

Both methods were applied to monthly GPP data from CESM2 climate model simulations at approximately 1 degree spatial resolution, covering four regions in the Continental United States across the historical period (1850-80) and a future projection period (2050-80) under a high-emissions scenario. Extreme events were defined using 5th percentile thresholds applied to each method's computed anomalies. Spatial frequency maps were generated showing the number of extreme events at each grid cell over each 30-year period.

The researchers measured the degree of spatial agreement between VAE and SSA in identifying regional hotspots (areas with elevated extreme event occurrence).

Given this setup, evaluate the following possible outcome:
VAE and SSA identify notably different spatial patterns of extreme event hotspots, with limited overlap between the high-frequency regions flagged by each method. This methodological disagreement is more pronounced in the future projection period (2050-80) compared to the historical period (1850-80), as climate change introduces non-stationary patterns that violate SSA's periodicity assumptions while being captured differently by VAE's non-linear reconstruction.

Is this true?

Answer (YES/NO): NO